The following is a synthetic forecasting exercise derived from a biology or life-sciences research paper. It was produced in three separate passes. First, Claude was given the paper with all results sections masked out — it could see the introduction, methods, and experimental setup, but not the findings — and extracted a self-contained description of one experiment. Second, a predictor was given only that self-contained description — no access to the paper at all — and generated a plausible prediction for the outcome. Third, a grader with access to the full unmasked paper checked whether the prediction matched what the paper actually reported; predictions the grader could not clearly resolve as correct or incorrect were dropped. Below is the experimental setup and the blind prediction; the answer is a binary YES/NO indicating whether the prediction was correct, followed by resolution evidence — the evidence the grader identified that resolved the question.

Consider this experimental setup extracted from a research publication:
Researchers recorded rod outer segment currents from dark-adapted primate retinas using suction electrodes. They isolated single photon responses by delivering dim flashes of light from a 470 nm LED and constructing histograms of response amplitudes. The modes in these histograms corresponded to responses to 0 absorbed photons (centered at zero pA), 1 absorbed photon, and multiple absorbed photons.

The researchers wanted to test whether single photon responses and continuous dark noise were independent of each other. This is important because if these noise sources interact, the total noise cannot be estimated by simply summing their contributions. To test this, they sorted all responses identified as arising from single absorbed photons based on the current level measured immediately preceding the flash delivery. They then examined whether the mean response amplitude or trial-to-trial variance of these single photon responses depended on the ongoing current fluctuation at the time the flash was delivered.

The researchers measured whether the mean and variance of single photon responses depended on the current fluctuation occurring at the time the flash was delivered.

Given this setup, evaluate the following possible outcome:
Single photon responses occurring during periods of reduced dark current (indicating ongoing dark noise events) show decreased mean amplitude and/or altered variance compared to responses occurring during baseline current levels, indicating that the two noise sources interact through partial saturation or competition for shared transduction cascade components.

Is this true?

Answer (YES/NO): NO